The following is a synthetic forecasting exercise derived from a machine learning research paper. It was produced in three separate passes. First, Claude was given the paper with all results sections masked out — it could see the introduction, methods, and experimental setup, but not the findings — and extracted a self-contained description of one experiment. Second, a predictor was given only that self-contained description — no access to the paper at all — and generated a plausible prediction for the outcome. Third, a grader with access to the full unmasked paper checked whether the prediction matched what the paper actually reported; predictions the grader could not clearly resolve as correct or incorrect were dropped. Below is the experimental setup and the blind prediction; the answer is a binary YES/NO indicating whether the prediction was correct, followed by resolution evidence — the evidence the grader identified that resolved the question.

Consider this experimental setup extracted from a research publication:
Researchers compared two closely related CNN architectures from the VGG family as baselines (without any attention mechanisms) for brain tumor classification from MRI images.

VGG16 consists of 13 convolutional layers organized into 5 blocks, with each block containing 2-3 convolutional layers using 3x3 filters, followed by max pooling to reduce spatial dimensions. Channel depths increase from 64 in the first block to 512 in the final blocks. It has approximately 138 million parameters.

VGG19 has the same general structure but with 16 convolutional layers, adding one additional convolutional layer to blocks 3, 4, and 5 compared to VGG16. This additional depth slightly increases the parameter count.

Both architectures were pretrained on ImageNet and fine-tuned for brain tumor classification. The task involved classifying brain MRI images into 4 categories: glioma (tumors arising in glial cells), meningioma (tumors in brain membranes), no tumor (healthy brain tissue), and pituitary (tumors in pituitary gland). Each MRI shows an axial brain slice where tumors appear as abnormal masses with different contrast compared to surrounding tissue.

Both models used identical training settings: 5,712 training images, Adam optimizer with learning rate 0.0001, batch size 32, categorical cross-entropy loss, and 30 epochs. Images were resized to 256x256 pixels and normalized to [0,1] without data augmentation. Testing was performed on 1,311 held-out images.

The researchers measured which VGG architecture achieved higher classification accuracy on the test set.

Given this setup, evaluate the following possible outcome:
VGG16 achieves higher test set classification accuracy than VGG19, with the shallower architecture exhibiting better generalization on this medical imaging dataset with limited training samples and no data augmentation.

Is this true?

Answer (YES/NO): YES